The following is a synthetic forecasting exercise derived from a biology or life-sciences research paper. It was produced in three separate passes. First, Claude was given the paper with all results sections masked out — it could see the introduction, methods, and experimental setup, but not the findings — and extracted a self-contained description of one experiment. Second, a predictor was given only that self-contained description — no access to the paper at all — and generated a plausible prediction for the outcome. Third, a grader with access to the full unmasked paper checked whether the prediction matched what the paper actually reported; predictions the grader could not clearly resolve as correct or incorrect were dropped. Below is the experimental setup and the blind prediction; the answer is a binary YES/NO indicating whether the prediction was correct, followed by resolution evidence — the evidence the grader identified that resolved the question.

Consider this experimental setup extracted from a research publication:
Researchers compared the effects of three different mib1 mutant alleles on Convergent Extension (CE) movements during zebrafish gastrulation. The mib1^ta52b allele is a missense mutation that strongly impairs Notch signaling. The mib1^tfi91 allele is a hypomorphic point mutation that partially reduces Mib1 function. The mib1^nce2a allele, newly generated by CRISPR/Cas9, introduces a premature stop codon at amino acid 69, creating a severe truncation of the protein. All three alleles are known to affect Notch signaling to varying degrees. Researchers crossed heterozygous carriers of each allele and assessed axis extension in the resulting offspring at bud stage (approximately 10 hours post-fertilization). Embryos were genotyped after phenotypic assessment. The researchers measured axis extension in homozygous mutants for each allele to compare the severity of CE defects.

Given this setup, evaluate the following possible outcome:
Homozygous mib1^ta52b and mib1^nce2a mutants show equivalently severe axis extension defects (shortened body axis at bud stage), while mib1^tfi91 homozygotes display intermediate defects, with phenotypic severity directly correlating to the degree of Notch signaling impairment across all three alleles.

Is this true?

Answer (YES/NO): NO